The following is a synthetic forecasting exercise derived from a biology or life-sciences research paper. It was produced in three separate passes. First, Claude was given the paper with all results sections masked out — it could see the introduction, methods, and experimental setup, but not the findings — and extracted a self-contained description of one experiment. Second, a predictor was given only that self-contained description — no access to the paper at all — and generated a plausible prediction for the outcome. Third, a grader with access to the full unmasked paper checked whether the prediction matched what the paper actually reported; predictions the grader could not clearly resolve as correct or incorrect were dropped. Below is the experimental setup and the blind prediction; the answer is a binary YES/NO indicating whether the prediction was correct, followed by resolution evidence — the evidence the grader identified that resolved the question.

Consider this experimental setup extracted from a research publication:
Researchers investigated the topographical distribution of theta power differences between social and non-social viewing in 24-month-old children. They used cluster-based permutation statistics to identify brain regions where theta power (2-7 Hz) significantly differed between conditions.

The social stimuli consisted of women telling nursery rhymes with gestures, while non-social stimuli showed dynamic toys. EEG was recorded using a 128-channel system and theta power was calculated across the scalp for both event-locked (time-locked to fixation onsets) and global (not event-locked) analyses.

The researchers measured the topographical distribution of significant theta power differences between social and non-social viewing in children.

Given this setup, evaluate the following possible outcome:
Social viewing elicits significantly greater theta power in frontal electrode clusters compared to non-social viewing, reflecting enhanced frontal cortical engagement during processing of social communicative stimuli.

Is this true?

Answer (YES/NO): NO